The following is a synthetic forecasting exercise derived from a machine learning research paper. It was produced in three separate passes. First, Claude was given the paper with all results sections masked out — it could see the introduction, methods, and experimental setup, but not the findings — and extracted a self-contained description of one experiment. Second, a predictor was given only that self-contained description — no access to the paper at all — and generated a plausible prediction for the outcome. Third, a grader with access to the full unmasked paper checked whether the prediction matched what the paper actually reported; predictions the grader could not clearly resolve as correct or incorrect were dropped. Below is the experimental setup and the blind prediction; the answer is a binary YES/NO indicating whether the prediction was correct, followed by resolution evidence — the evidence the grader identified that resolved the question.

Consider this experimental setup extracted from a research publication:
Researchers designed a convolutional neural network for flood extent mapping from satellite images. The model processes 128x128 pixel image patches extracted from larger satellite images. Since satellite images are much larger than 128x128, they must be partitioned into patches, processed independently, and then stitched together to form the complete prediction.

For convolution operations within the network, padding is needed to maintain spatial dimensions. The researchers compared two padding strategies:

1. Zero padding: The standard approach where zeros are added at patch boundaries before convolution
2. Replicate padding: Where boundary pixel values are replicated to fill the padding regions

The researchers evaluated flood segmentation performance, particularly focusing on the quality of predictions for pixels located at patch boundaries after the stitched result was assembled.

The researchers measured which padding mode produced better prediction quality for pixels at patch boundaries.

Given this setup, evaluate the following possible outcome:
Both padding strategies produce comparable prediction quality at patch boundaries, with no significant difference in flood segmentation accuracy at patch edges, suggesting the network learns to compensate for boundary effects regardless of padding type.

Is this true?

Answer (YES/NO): NO